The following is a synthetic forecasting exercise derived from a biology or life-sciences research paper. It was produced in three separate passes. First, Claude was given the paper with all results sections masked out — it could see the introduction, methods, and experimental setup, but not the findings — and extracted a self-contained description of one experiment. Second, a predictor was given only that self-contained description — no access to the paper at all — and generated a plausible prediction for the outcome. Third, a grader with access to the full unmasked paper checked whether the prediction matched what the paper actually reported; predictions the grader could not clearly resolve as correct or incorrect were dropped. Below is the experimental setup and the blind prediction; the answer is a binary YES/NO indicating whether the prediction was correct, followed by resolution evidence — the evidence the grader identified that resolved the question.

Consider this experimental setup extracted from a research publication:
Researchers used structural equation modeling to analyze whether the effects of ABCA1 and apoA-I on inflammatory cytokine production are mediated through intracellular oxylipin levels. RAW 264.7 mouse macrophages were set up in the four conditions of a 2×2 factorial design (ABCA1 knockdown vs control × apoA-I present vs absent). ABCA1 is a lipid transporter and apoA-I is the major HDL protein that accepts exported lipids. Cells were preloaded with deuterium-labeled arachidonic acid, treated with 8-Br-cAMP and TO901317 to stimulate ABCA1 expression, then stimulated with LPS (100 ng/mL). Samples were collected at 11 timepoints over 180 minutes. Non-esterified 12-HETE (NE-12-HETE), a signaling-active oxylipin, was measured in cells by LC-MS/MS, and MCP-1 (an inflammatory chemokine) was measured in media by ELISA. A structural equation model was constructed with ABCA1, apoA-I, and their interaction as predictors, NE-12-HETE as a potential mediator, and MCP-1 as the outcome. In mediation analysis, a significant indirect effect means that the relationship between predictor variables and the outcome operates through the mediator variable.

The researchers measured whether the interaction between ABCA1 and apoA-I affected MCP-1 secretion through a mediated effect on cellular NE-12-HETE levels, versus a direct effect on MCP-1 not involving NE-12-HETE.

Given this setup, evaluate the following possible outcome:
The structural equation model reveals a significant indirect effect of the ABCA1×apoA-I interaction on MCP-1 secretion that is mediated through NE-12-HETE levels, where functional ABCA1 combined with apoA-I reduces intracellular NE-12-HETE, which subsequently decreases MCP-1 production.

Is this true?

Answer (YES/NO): YES